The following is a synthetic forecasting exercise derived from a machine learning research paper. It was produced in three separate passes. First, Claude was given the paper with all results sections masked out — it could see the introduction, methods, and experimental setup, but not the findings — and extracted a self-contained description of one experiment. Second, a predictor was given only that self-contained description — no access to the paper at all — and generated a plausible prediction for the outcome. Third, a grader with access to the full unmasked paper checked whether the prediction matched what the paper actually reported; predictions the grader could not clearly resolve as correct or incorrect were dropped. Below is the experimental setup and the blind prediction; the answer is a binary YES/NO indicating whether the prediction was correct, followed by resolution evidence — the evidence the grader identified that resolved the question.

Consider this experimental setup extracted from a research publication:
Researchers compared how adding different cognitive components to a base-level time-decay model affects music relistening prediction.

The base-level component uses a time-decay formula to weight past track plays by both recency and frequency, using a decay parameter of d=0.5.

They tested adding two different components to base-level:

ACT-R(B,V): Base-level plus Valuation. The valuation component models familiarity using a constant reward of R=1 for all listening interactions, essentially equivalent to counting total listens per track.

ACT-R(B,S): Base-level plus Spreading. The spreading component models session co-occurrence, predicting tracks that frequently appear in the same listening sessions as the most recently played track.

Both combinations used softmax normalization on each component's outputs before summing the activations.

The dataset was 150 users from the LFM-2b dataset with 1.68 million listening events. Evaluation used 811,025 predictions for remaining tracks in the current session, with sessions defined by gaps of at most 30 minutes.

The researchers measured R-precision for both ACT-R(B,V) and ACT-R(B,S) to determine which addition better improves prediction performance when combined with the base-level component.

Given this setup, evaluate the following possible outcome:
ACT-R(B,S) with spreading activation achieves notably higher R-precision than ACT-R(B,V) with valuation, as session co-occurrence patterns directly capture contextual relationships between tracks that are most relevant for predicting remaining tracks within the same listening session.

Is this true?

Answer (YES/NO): YES